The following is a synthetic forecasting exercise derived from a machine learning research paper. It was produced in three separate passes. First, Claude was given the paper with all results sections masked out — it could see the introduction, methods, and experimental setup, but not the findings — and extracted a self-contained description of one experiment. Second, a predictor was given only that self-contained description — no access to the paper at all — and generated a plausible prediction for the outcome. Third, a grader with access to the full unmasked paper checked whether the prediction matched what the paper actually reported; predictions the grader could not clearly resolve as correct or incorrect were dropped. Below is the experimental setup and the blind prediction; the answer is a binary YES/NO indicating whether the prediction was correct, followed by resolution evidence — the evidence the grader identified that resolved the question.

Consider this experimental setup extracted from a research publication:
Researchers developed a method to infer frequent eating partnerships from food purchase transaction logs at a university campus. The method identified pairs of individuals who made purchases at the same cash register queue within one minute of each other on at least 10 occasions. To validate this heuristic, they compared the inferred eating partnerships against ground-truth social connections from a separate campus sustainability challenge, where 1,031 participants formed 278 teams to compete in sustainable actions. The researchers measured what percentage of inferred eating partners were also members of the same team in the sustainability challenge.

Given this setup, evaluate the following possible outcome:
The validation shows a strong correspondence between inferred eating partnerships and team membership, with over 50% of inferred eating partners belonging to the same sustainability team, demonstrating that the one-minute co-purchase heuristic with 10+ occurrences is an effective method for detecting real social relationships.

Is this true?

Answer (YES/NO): YES